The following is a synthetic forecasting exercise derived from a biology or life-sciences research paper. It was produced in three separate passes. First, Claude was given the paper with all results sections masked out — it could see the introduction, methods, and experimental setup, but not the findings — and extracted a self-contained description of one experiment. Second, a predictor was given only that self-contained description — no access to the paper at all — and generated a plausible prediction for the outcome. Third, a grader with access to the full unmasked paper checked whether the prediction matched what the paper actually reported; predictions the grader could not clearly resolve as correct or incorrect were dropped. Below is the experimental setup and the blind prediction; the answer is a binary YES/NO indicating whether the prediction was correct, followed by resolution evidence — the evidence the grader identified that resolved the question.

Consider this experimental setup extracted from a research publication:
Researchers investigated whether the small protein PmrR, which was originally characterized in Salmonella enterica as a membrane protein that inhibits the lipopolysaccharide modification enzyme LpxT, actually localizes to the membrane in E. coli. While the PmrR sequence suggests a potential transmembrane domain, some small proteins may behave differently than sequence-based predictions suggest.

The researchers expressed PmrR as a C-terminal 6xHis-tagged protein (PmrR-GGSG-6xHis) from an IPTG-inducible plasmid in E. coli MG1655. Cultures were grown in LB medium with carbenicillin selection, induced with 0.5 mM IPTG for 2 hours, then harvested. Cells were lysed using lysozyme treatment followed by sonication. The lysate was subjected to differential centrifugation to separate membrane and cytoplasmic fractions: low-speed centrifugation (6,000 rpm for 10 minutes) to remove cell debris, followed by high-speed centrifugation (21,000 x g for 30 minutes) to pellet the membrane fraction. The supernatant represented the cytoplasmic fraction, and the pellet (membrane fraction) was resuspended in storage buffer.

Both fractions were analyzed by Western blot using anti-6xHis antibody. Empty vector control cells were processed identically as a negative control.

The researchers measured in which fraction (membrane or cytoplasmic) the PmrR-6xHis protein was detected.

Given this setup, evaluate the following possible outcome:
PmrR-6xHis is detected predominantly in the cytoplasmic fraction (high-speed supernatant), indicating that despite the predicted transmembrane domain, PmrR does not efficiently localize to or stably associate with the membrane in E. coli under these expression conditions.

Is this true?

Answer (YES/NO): NO